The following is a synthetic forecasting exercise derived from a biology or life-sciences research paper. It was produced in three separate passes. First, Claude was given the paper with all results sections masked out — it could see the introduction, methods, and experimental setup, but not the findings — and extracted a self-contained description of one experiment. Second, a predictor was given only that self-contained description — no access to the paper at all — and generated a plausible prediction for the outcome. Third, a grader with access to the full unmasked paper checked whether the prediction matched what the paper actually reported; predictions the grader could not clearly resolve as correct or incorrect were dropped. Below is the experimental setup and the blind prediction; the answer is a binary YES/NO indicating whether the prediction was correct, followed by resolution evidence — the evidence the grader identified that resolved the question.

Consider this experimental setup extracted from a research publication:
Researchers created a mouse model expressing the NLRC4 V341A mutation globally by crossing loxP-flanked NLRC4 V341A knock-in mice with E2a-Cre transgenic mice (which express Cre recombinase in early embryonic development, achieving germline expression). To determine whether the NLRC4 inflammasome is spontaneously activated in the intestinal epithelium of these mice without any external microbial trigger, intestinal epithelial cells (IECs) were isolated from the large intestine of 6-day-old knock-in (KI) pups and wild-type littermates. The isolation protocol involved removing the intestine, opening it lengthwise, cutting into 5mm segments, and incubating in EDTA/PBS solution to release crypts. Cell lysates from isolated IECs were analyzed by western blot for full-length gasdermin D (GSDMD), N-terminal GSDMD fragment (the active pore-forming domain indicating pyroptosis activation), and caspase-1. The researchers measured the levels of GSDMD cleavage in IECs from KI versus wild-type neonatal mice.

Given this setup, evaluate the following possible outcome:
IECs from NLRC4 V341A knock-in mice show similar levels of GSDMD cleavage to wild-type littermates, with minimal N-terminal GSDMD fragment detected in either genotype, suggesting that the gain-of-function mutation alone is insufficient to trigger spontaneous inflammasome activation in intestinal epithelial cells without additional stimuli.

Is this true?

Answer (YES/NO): NO